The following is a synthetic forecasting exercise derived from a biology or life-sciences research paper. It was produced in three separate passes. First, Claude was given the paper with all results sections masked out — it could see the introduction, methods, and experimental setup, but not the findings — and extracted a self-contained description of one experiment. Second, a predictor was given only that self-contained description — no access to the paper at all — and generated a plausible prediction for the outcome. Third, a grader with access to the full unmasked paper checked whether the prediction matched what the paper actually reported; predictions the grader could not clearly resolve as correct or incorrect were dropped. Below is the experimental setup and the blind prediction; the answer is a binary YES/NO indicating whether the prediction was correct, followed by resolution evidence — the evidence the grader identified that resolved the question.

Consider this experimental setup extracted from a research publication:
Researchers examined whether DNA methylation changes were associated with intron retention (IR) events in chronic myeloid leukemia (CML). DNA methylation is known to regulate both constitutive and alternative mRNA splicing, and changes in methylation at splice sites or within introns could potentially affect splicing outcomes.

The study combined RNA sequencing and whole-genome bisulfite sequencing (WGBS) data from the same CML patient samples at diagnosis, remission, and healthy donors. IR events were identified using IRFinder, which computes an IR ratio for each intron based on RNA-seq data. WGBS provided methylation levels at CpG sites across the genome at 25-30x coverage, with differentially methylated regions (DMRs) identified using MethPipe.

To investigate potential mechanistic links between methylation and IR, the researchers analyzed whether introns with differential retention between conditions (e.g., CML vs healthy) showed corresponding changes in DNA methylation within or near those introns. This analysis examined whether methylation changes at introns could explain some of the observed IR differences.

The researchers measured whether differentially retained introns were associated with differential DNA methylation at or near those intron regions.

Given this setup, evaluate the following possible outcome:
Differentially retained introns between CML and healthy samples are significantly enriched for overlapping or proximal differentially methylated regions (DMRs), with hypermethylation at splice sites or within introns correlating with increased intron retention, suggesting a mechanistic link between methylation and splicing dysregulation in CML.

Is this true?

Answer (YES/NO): NO